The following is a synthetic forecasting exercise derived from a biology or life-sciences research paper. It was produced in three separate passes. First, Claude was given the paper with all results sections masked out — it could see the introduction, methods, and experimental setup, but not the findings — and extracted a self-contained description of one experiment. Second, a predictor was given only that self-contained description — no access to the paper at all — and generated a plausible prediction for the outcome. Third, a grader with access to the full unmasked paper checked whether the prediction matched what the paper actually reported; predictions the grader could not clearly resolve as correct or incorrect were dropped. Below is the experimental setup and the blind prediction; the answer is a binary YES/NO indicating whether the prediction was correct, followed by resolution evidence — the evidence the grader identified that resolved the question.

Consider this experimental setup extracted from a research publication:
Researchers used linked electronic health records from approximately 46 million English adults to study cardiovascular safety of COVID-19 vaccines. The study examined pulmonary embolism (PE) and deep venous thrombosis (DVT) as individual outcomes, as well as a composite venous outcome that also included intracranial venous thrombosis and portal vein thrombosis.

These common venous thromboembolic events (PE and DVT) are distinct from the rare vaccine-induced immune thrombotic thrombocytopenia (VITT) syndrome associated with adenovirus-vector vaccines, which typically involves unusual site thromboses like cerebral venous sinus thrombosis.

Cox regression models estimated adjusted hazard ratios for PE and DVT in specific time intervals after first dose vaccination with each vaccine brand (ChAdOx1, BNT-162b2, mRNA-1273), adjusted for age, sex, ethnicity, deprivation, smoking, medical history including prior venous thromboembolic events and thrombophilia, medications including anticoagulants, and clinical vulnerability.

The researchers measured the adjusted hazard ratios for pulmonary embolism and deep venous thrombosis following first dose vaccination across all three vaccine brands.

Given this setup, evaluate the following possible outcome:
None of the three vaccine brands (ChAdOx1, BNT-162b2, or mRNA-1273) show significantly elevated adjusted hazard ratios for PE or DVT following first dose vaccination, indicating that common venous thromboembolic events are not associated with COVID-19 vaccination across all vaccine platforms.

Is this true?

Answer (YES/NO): YES